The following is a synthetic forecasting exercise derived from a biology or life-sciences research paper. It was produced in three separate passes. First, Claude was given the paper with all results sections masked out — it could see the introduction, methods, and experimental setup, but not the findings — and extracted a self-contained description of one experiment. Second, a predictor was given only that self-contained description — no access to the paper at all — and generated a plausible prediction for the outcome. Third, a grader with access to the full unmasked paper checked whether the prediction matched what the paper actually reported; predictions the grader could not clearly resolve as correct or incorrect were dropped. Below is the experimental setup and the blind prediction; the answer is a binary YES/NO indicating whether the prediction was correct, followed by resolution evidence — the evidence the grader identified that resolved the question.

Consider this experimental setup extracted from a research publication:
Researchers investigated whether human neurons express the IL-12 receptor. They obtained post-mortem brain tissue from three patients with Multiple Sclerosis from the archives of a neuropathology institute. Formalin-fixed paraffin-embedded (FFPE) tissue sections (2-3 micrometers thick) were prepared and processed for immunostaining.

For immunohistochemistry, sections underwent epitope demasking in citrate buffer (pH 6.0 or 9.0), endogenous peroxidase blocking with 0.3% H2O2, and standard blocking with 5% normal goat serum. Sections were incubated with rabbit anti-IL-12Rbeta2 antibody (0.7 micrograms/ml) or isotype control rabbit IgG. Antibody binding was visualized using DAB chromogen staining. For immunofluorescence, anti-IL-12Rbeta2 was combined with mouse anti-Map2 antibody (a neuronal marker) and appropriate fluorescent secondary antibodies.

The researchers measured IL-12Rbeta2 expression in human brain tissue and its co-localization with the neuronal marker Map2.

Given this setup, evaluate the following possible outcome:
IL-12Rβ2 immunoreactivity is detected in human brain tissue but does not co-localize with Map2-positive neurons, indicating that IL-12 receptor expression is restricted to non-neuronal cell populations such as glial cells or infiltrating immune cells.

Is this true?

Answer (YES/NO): NO